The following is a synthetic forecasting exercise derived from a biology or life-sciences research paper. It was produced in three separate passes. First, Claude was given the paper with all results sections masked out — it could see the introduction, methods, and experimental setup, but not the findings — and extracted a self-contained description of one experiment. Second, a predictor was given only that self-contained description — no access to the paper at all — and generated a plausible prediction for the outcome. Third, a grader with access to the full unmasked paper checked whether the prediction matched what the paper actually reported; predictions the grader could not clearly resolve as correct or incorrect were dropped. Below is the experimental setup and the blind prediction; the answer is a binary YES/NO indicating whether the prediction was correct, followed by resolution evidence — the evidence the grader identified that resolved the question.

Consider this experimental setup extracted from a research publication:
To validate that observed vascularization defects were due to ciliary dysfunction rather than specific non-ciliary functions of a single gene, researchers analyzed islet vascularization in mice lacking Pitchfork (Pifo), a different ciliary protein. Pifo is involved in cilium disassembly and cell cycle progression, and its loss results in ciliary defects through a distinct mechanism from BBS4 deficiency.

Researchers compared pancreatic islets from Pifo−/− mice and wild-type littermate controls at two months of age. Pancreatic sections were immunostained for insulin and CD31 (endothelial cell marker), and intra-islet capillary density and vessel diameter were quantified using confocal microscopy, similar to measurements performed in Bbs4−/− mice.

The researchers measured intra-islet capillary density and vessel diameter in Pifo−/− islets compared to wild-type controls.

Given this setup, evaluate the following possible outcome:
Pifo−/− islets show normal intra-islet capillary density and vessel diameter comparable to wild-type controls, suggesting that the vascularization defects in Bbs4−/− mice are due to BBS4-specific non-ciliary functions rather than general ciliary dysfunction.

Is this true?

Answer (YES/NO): NO